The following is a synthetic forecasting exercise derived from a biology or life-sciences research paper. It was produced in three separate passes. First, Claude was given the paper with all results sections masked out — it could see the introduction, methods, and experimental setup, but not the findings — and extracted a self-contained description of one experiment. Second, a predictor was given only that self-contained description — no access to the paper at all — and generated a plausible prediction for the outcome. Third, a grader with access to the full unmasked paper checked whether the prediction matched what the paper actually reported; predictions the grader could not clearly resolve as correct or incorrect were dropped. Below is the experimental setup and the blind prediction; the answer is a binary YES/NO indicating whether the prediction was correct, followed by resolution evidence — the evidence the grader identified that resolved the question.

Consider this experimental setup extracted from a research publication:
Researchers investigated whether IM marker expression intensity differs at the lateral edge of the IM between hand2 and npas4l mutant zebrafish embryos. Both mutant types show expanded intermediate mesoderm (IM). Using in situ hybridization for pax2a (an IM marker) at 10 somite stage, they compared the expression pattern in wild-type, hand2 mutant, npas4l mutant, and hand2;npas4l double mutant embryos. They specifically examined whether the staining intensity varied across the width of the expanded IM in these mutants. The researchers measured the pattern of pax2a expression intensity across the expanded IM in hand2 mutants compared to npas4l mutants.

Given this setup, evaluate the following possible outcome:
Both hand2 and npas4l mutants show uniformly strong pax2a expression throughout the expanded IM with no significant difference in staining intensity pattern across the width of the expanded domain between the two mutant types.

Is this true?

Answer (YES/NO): NO